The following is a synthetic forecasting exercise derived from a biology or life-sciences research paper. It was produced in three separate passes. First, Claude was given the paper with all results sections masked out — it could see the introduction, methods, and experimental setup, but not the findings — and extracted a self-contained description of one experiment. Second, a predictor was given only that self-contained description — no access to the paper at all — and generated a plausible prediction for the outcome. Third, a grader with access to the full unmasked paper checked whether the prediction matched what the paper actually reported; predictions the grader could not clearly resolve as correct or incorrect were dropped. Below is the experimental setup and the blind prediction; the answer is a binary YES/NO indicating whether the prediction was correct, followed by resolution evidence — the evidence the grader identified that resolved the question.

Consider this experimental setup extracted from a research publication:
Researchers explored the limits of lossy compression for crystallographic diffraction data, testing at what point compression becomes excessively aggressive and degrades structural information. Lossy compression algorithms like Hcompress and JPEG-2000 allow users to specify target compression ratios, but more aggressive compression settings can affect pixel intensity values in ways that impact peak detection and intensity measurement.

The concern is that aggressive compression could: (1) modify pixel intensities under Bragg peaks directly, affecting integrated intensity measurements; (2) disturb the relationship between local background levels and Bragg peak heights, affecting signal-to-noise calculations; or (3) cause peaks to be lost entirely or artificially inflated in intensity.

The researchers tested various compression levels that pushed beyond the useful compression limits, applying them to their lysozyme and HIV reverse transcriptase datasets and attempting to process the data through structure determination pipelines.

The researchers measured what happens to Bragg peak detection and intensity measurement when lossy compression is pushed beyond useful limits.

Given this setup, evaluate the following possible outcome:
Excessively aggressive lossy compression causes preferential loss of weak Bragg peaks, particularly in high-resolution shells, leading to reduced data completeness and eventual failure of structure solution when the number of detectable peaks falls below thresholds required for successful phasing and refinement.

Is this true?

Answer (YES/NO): YES